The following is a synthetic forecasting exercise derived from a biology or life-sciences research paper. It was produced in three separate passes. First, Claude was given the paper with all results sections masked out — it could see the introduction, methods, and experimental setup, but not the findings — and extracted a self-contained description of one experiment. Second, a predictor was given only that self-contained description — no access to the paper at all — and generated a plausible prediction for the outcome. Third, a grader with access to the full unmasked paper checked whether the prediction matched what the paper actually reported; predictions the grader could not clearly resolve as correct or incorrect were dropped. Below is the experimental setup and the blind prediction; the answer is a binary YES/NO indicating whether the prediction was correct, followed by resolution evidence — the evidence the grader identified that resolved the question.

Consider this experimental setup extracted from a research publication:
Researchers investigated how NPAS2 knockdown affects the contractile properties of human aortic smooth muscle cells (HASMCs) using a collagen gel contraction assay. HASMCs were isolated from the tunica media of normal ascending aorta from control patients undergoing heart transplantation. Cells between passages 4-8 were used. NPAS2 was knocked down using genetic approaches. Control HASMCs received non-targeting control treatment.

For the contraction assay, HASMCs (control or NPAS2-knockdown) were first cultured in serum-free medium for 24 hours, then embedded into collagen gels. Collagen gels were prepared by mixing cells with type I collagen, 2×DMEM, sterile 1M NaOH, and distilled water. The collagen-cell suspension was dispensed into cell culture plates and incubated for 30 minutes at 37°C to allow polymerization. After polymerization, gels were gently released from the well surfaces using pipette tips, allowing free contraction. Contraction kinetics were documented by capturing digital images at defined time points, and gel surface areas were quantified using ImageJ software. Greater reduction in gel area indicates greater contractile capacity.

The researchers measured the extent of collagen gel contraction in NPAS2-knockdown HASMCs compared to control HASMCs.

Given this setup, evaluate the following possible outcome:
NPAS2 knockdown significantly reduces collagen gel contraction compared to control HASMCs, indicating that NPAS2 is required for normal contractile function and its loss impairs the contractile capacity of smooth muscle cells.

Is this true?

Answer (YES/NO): YES